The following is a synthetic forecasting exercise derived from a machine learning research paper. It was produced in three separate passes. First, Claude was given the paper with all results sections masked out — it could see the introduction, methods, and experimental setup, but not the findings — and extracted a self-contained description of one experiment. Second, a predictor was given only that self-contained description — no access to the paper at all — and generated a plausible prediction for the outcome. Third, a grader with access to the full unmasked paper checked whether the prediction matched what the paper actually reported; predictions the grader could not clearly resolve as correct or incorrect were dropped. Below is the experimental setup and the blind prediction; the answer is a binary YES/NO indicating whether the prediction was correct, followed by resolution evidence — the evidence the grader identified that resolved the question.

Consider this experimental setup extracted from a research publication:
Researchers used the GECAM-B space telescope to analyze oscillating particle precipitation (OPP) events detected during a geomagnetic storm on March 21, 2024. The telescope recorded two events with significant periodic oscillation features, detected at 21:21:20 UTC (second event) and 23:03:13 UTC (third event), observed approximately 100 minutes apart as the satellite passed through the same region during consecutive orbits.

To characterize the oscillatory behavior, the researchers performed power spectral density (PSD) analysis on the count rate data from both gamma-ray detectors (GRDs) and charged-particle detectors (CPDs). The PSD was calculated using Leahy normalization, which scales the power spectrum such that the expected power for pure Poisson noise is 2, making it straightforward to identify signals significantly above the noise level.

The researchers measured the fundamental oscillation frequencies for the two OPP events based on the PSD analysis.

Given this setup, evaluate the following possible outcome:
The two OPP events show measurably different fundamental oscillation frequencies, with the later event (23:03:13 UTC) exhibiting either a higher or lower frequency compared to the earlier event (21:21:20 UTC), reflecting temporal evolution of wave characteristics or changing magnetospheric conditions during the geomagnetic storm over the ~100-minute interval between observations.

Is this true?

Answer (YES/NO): YES